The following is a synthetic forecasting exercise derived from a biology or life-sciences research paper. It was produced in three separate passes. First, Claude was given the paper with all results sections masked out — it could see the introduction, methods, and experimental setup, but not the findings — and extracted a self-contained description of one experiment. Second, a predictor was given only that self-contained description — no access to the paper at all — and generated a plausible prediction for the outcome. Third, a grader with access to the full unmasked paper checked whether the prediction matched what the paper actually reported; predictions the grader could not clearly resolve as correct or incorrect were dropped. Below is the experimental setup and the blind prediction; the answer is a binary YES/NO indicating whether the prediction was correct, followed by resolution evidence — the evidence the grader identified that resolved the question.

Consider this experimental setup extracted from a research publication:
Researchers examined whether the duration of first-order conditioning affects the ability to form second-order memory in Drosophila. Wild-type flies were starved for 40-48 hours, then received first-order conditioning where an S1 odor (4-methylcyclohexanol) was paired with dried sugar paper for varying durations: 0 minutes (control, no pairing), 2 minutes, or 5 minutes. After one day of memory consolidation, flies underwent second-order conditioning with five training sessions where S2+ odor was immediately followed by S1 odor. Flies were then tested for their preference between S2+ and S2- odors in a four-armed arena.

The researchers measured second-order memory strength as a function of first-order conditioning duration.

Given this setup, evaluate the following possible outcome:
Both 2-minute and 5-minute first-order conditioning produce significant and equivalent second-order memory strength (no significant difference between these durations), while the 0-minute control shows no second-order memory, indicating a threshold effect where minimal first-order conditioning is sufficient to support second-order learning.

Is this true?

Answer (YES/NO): NO